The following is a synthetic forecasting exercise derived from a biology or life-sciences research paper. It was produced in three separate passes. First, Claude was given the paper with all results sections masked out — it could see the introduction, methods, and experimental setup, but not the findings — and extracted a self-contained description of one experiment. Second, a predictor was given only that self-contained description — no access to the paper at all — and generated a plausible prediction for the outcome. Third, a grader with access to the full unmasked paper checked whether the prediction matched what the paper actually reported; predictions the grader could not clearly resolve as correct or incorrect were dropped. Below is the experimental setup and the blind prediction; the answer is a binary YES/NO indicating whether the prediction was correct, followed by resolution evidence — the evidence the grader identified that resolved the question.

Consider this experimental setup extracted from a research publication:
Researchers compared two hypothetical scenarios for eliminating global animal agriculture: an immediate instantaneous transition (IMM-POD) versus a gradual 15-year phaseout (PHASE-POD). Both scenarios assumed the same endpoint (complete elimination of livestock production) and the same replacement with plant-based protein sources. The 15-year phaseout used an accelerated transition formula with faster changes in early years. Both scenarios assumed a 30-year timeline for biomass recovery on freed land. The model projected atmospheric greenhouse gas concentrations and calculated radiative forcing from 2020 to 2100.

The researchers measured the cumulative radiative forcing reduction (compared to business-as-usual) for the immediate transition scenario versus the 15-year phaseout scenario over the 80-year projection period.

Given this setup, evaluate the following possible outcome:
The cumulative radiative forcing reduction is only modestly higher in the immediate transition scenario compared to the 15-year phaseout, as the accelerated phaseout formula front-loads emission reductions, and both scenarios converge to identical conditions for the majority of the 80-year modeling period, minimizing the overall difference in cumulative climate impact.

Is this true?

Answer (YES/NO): YES